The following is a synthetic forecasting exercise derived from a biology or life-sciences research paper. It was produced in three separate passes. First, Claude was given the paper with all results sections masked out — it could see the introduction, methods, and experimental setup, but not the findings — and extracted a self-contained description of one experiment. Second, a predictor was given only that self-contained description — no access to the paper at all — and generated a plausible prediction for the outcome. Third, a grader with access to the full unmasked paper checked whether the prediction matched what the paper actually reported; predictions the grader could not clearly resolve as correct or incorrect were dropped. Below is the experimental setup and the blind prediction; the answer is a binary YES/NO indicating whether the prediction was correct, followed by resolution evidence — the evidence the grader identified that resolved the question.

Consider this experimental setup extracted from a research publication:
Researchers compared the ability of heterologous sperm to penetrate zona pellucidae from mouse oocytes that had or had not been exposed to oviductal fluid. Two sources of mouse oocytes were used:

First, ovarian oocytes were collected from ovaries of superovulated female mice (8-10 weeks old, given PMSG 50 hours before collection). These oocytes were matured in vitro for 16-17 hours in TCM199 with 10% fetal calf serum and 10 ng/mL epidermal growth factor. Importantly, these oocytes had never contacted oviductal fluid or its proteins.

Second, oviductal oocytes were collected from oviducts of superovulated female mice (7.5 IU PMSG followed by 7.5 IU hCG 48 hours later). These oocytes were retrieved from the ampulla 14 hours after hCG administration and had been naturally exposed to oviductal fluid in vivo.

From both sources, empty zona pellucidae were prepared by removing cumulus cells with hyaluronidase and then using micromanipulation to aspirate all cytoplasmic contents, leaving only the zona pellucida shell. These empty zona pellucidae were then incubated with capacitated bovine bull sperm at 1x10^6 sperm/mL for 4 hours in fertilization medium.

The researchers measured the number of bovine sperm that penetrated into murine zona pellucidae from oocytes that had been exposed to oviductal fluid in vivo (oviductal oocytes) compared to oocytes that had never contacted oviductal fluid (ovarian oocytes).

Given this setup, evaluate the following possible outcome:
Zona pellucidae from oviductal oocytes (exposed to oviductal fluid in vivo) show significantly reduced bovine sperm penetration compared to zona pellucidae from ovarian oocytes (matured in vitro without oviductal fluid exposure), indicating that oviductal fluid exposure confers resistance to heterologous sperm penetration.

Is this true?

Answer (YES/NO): YES